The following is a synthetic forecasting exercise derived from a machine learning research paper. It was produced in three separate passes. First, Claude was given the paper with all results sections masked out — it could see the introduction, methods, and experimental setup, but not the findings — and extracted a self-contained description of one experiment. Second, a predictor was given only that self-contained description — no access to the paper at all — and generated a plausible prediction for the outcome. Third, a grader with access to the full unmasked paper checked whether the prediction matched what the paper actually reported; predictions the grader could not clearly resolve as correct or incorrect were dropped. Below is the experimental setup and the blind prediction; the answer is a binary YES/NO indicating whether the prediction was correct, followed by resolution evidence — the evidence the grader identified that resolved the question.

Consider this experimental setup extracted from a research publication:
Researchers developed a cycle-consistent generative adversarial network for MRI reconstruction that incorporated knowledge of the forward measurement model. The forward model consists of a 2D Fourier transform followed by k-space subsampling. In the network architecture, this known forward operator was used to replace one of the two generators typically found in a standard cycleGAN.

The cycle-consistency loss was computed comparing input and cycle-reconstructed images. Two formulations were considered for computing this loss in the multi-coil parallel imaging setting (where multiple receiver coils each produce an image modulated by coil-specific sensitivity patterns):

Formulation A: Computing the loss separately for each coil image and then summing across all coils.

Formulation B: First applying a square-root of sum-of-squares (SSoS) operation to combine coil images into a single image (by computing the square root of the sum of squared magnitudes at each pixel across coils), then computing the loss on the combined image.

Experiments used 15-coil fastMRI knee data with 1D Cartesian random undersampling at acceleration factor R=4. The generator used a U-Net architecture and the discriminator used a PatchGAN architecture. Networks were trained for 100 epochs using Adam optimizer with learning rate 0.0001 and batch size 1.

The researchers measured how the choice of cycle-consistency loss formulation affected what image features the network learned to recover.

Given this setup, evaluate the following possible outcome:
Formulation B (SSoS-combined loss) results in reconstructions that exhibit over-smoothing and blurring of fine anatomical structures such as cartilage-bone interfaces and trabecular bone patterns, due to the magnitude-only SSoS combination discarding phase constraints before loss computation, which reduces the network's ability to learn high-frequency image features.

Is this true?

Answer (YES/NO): NO